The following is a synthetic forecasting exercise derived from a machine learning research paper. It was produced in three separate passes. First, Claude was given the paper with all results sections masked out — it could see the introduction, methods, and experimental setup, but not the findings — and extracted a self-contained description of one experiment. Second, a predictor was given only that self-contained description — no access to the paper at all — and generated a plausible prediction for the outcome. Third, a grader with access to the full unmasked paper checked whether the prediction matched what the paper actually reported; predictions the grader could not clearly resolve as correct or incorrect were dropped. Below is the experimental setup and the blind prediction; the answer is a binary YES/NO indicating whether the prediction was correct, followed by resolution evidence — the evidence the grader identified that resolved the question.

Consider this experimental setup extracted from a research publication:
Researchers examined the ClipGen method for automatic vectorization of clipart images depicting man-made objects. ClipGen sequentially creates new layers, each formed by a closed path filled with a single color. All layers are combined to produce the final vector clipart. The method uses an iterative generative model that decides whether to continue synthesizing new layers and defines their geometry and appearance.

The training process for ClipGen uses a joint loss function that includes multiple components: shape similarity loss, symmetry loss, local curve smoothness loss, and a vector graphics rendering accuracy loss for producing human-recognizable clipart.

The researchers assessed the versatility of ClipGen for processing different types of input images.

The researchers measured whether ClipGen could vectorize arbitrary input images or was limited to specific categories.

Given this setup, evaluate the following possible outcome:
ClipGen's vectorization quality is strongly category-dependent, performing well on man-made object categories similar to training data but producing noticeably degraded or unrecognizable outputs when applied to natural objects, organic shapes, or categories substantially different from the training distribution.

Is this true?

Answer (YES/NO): NO